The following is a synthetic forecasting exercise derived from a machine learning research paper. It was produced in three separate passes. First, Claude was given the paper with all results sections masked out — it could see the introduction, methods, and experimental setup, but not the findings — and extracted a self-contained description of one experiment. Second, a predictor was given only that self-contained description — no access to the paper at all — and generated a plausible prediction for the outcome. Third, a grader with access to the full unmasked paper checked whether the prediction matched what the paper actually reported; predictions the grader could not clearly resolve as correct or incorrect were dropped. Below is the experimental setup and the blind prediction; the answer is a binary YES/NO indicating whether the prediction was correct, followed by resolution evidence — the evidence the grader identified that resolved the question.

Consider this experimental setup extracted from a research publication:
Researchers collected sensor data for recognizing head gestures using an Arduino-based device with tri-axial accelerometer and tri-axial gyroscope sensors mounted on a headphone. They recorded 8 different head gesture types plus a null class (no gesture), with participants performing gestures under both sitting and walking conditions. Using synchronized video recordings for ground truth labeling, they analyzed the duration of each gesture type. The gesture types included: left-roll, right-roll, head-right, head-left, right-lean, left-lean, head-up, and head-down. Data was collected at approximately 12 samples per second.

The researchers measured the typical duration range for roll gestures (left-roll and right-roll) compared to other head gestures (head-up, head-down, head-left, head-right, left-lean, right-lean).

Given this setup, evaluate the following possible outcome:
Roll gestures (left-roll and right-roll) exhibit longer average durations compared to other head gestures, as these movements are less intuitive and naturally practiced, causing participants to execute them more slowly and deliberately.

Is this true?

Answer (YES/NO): YES